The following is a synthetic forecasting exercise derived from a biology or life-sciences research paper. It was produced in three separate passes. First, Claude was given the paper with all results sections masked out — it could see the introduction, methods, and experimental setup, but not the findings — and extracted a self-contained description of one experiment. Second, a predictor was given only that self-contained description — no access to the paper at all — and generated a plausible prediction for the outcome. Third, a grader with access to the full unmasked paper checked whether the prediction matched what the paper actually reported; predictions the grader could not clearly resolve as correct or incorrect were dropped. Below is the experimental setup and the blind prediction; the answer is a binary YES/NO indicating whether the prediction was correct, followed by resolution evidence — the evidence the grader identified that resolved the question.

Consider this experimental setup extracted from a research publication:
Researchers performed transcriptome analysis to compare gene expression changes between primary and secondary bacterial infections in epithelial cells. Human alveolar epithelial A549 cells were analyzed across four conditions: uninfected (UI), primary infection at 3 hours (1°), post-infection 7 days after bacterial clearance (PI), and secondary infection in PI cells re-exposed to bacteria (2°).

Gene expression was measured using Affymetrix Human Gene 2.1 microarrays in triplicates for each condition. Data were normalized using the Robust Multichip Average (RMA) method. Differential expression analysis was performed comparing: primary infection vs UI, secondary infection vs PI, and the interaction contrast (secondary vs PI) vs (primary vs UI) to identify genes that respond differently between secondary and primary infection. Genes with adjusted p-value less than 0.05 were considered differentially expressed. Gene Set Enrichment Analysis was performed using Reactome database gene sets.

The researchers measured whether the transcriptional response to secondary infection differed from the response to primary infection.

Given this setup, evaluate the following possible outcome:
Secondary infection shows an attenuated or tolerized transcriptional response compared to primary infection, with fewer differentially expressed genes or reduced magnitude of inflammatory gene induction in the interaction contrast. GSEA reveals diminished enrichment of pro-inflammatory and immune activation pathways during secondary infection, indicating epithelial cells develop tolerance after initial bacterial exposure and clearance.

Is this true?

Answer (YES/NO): NO